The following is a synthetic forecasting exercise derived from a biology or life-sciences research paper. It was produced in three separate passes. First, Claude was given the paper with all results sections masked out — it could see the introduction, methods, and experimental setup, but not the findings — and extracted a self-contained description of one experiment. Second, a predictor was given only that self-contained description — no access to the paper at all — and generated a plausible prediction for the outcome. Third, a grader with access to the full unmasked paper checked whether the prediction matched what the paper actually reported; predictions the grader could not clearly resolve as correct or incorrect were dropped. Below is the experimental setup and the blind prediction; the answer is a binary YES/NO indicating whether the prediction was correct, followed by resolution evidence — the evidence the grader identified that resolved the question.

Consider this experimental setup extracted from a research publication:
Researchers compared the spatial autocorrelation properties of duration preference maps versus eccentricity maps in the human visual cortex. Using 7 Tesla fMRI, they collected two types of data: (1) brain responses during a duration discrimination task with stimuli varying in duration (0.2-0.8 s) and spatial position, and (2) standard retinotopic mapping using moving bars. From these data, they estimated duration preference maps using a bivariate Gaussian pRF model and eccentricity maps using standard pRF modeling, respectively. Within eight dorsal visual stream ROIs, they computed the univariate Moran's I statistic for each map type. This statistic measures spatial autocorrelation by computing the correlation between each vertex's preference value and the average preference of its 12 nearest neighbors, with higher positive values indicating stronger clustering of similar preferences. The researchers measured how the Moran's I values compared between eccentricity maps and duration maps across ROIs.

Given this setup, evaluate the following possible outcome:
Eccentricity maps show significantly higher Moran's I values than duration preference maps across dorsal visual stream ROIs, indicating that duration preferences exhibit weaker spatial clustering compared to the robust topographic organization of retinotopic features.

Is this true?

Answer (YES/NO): YES